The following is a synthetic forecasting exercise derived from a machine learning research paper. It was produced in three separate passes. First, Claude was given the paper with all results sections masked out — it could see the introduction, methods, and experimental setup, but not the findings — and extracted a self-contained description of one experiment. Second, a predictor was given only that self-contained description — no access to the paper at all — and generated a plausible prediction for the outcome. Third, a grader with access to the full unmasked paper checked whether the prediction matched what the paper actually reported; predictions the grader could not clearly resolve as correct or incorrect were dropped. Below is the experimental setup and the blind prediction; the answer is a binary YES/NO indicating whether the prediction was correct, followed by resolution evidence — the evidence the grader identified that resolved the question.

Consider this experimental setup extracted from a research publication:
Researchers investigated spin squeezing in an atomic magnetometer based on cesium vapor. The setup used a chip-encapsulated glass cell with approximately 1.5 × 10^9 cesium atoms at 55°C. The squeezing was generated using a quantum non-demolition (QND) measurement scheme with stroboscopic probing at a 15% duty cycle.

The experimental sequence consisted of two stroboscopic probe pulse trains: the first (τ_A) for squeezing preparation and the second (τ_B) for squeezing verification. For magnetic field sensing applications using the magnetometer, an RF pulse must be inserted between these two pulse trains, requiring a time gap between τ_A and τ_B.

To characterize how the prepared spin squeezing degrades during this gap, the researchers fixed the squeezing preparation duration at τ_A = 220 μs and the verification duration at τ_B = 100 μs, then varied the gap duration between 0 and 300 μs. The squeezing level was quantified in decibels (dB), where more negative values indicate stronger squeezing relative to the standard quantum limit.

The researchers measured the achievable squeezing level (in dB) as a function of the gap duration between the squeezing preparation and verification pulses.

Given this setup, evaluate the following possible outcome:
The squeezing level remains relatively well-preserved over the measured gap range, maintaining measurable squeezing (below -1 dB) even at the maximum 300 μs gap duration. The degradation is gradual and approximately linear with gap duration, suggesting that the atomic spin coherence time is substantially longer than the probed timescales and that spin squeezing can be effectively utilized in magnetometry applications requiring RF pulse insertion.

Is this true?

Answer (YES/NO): NO